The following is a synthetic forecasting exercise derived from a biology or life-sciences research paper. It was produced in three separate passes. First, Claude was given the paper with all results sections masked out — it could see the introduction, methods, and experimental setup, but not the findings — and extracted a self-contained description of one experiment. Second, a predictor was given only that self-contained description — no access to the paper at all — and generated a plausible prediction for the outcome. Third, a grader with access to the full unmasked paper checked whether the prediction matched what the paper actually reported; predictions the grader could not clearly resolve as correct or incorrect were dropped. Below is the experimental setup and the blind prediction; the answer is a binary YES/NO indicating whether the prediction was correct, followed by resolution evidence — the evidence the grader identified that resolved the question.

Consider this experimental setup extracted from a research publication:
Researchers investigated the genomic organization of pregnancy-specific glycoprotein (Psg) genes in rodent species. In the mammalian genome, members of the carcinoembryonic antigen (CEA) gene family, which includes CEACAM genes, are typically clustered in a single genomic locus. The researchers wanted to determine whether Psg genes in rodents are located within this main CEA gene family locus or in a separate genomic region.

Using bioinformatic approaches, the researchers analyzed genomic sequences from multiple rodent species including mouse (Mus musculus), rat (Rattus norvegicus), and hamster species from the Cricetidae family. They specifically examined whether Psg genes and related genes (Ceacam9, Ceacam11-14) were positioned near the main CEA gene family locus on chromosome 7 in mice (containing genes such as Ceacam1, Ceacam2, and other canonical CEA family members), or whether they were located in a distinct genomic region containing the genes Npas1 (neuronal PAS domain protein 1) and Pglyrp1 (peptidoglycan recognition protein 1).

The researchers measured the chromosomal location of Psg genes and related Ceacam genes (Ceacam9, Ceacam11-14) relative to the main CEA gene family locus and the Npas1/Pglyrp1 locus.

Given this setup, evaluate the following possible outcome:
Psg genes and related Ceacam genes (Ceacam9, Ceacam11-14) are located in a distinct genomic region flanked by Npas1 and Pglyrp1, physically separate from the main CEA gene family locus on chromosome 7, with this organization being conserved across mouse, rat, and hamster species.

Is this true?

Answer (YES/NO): YES